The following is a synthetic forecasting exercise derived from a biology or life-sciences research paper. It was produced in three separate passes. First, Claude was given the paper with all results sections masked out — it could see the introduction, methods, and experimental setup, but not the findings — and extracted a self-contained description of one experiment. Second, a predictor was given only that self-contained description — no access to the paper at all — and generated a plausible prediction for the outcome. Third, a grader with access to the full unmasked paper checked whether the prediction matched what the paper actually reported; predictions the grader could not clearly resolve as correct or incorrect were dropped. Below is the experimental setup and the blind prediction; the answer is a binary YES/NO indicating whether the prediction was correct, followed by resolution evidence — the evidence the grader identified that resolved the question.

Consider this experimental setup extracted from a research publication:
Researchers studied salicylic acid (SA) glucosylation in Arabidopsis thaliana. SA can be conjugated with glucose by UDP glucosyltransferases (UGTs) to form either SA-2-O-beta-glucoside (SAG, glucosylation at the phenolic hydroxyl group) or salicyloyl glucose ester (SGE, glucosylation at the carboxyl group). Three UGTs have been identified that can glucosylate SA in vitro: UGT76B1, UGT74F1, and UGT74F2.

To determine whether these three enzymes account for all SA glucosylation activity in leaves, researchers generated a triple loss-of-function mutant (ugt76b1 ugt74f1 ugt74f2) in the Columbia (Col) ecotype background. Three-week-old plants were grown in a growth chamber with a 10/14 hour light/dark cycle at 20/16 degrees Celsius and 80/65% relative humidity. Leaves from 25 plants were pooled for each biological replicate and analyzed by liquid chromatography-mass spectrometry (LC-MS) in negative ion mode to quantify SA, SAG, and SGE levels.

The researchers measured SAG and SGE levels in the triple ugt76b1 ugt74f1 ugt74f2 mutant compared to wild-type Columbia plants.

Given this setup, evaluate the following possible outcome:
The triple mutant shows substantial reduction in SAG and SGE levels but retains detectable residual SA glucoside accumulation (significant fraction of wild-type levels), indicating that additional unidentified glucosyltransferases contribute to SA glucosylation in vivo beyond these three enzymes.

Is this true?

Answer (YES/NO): NO